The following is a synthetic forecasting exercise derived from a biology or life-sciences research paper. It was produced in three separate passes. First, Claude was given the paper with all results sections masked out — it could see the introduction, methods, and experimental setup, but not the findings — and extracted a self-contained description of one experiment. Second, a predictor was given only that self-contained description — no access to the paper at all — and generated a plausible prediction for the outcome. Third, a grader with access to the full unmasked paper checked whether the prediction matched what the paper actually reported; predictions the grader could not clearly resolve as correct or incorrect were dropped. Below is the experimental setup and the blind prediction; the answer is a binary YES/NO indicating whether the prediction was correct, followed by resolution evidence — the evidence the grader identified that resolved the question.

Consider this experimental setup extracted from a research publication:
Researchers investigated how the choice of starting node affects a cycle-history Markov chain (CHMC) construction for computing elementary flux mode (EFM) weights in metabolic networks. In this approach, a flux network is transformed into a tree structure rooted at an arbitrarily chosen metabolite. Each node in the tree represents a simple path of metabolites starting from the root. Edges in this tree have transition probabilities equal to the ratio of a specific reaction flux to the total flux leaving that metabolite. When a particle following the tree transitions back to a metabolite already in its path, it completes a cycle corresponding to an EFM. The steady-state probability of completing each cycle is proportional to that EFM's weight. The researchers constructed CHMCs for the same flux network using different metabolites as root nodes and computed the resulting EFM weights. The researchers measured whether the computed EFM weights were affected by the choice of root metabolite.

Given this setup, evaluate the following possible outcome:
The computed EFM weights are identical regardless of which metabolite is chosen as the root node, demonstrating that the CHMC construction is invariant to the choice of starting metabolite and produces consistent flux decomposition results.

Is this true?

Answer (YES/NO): YES